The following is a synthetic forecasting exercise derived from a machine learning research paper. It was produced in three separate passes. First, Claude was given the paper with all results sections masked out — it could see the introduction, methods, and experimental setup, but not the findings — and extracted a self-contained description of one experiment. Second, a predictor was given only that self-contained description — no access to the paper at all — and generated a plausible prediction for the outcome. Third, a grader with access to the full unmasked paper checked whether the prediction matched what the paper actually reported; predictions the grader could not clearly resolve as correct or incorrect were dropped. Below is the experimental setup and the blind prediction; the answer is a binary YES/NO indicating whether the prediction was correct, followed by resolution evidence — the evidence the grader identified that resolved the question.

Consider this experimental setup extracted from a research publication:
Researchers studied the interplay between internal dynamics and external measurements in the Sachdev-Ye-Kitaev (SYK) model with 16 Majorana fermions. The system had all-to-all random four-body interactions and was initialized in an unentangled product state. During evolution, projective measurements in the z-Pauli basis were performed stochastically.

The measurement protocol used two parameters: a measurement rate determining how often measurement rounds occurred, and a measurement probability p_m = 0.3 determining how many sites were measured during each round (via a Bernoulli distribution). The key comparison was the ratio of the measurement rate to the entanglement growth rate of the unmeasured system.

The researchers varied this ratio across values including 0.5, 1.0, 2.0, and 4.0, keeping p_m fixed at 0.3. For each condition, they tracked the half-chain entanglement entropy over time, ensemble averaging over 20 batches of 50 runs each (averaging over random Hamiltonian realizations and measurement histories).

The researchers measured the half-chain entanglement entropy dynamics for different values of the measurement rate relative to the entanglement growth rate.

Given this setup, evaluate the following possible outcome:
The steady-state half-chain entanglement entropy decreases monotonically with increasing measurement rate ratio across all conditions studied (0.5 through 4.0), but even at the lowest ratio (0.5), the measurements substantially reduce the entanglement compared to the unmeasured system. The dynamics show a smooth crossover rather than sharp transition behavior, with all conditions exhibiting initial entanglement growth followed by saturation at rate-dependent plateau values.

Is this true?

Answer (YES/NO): NO